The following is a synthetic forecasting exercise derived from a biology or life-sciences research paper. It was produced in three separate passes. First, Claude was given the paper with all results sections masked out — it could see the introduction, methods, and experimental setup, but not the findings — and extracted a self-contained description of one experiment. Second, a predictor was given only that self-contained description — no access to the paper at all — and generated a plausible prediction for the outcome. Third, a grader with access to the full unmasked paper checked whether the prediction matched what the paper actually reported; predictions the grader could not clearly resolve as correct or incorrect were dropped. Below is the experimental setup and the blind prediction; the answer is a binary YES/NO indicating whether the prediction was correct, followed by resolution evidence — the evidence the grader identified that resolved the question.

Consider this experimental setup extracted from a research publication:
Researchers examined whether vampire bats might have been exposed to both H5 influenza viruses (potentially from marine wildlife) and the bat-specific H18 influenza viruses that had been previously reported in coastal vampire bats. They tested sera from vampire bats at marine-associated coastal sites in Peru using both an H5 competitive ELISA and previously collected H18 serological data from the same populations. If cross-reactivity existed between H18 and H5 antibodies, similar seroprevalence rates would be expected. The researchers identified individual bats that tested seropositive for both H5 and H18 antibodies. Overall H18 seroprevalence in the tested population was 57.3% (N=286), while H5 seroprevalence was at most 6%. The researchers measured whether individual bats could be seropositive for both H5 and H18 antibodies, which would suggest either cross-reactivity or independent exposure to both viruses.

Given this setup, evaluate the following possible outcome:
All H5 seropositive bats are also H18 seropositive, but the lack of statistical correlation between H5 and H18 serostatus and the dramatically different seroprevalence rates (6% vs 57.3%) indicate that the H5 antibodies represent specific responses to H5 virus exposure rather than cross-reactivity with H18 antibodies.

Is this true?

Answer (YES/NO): NO